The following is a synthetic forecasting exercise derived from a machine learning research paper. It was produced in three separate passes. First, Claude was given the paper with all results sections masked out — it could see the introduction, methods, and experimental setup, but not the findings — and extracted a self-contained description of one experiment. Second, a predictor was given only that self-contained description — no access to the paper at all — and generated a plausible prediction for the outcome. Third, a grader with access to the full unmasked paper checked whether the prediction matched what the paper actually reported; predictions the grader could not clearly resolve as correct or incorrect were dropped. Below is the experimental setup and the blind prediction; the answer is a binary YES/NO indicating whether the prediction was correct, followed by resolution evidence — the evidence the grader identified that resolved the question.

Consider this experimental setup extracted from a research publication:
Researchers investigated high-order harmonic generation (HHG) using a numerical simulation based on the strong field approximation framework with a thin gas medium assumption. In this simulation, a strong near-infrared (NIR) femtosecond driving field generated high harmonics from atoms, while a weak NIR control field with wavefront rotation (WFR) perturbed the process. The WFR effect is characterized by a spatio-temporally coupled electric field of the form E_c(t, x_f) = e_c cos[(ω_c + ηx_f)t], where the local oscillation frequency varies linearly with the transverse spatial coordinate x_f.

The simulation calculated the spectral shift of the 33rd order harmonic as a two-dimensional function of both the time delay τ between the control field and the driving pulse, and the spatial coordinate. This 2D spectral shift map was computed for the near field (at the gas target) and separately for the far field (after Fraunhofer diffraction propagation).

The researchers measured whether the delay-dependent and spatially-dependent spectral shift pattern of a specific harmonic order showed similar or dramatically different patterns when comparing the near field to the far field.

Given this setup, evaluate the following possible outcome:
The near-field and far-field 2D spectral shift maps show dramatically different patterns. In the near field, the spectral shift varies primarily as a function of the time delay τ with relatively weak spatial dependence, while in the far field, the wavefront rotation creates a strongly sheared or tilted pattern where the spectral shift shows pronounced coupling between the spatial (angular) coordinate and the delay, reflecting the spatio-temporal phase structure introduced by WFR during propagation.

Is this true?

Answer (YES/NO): NO